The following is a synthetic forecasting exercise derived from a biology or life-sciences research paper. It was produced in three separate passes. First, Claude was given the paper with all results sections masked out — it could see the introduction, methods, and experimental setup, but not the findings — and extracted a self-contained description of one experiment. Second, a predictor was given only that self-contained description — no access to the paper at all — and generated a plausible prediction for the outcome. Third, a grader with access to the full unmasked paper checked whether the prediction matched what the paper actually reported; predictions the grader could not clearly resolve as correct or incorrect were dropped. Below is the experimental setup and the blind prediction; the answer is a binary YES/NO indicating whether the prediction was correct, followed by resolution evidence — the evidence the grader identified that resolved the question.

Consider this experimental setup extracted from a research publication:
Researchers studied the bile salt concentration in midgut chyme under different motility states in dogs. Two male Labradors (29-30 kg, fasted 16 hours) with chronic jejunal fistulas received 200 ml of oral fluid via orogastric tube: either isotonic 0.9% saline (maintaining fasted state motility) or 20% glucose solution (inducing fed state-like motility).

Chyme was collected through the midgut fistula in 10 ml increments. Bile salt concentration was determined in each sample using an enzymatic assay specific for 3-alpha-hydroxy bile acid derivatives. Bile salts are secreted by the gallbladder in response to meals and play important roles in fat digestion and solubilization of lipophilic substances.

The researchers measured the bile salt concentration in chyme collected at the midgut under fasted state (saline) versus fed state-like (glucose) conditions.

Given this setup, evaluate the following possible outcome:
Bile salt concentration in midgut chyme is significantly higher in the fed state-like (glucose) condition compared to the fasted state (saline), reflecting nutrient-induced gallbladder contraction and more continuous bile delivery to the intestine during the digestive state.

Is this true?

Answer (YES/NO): NO